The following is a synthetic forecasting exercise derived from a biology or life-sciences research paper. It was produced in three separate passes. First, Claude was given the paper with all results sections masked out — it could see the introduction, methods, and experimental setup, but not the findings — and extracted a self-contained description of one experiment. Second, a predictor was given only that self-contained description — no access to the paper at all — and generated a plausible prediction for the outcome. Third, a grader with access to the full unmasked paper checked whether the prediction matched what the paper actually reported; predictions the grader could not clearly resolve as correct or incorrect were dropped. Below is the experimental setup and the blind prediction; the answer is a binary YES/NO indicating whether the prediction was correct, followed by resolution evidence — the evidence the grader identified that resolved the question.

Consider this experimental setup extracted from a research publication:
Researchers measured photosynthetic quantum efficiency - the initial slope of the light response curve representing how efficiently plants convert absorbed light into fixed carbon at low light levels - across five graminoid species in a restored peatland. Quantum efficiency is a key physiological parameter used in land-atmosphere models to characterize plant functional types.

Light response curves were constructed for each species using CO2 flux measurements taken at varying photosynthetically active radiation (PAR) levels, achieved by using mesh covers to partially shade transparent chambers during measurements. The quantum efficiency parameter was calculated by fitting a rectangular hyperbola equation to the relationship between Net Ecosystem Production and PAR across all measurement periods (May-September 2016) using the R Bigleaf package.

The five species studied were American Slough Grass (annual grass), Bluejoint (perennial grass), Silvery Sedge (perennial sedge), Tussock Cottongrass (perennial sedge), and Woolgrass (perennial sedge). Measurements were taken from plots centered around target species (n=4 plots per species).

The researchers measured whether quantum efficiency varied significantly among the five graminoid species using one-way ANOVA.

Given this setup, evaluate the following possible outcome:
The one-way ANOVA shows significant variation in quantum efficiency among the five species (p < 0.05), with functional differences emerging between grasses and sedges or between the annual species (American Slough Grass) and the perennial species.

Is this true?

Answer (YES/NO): NO